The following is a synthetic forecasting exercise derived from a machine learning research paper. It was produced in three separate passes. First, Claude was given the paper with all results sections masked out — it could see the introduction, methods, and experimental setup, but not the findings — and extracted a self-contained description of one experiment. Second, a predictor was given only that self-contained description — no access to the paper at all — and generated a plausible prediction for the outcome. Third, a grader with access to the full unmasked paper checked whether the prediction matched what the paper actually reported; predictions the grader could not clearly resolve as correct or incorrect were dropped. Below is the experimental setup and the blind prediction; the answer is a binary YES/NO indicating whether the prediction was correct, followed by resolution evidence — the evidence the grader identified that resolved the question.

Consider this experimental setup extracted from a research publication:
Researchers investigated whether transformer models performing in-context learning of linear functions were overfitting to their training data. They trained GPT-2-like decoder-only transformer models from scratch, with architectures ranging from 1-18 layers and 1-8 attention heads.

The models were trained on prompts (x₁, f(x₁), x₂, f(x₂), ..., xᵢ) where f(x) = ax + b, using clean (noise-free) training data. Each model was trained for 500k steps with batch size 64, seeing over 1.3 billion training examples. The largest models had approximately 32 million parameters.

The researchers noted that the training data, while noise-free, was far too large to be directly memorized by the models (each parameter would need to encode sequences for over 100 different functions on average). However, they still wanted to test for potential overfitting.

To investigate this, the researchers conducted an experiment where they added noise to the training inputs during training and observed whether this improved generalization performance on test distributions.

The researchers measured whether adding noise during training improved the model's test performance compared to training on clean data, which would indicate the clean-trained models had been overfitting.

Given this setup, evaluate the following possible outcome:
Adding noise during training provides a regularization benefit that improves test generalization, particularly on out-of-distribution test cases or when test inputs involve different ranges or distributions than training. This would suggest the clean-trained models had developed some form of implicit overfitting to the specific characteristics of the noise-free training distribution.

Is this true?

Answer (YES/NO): NO